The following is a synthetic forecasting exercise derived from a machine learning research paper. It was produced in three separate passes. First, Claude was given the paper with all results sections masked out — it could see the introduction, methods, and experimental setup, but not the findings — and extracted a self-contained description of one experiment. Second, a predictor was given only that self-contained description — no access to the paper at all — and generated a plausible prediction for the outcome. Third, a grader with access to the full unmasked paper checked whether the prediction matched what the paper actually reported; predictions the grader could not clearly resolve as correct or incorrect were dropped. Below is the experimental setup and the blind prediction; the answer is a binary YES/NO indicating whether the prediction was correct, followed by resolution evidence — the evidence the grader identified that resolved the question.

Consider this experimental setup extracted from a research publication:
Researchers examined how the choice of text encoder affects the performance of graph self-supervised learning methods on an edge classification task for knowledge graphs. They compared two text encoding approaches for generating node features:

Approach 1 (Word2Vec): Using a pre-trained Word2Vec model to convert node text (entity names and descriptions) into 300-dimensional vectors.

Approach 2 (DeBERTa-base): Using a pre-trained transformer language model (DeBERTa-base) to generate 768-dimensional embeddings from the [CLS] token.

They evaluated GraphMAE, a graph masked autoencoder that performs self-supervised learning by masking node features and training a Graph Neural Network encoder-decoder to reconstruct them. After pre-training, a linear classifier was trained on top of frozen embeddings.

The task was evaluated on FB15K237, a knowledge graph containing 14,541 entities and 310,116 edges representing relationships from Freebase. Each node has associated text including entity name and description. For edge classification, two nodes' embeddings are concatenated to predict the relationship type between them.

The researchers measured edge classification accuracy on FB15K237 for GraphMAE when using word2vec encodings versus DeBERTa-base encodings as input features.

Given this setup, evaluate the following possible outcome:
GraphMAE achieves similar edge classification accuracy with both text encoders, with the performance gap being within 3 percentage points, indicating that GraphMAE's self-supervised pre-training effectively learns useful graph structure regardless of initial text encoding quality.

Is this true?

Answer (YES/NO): NO